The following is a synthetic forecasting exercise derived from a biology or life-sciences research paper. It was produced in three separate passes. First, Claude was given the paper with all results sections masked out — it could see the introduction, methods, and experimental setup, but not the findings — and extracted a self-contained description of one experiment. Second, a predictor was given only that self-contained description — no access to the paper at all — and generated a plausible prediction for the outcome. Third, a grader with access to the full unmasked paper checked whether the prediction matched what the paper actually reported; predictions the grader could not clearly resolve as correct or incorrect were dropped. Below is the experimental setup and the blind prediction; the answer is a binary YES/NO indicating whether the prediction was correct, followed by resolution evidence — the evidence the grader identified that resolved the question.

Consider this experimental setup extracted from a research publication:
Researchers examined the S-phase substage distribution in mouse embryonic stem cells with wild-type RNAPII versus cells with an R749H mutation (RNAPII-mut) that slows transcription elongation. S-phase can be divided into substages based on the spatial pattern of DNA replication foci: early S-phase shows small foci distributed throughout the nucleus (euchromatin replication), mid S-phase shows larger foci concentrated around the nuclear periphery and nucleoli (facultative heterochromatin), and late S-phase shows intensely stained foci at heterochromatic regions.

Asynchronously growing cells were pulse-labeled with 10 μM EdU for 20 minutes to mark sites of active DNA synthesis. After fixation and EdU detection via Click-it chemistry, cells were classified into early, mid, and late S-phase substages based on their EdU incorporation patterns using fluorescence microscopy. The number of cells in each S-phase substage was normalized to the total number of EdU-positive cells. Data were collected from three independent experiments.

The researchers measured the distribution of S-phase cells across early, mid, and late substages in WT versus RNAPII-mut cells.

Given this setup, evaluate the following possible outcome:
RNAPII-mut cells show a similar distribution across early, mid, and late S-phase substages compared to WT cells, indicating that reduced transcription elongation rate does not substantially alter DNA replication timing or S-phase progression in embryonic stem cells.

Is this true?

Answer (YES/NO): YES